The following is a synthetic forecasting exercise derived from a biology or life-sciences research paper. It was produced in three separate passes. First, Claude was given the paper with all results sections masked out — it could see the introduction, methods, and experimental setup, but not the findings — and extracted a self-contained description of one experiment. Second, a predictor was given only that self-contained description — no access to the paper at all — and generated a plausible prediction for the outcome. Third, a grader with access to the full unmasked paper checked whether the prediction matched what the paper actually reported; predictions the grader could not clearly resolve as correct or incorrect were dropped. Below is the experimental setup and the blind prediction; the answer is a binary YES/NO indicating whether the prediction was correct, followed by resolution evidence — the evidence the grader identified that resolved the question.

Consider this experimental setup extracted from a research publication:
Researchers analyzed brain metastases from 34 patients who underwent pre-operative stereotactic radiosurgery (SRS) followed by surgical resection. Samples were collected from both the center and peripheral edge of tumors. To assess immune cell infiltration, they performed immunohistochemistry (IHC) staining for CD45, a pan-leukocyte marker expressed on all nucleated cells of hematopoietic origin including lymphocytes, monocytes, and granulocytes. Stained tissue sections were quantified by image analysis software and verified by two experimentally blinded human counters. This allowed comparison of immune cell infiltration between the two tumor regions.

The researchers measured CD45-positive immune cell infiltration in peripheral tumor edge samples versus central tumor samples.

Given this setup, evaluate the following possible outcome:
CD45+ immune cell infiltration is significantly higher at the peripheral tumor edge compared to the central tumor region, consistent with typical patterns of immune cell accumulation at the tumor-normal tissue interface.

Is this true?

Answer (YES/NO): YES